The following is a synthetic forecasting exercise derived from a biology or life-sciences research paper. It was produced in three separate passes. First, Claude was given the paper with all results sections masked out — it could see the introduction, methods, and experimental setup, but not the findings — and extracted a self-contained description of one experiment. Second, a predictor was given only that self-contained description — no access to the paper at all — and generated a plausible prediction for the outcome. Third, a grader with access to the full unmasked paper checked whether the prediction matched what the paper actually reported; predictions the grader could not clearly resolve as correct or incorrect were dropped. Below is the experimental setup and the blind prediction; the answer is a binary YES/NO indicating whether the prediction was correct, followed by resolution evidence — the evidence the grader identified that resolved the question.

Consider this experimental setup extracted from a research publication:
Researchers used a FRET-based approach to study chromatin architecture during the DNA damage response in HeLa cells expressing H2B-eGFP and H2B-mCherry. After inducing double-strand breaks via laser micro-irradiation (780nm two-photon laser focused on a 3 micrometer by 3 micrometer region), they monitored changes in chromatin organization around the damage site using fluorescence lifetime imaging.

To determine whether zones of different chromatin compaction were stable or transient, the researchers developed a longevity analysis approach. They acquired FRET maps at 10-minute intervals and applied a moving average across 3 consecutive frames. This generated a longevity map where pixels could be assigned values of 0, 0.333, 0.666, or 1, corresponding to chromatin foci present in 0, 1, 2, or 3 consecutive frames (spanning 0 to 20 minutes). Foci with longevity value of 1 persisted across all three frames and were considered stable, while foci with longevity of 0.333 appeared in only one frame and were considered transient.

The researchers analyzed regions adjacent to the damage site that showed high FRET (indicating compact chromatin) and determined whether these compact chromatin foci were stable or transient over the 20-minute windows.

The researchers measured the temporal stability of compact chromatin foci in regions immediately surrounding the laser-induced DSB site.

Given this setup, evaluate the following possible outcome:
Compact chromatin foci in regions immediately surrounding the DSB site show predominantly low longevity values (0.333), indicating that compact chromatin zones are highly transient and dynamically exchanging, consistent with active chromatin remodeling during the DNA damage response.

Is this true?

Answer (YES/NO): NO